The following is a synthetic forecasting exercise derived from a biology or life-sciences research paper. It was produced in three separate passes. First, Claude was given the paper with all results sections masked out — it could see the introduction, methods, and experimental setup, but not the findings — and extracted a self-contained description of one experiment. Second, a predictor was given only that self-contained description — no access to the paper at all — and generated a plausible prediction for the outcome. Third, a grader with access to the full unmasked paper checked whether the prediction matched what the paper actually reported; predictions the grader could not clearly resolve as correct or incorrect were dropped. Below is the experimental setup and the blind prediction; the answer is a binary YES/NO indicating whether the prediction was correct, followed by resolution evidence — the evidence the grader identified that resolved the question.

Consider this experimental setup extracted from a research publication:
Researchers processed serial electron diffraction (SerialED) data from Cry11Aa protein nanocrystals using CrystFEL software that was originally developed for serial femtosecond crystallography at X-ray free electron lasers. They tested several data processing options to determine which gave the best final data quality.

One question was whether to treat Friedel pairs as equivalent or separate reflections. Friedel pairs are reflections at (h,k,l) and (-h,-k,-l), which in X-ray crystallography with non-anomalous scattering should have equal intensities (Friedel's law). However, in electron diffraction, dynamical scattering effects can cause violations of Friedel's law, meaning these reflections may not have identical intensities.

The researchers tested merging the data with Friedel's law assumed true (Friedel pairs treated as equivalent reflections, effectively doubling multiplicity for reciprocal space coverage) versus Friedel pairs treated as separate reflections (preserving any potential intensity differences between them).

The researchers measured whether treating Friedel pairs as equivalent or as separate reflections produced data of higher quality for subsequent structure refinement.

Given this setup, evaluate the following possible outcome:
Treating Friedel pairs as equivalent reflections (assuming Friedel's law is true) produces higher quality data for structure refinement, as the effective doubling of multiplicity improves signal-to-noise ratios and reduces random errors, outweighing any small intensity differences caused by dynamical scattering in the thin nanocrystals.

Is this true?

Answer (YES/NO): YES